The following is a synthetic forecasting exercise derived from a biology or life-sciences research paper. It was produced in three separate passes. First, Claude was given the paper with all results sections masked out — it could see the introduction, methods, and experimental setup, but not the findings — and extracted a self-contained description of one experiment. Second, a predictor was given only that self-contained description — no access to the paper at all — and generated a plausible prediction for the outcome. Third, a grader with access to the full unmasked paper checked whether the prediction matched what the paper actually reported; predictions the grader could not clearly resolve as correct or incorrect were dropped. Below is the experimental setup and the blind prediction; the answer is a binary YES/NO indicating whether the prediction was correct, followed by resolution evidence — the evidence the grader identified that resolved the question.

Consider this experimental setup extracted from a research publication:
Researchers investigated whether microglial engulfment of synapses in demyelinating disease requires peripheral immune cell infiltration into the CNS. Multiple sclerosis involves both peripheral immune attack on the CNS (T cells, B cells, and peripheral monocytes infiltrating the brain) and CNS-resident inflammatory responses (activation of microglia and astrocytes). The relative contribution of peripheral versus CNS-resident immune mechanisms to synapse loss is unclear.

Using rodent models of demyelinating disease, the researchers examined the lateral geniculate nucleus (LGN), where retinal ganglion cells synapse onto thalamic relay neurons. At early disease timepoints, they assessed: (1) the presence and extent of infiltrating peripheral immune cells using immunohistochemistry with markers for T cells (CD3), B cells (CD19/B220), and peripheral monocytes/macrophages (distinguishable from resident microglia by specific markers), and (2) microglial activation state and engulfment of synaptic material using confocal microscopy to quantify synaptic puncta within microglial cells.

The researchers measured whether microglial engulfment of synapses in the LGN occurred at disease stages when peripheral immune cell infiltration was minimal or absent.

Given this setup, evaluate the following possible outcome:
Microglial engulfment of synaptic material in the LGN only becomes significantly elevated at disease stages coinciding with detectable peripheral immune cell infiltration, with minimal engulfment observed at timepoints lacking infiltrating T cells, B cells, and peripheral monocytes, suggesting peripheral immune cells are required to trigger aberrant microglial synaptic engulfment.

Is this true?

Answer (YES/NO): NO